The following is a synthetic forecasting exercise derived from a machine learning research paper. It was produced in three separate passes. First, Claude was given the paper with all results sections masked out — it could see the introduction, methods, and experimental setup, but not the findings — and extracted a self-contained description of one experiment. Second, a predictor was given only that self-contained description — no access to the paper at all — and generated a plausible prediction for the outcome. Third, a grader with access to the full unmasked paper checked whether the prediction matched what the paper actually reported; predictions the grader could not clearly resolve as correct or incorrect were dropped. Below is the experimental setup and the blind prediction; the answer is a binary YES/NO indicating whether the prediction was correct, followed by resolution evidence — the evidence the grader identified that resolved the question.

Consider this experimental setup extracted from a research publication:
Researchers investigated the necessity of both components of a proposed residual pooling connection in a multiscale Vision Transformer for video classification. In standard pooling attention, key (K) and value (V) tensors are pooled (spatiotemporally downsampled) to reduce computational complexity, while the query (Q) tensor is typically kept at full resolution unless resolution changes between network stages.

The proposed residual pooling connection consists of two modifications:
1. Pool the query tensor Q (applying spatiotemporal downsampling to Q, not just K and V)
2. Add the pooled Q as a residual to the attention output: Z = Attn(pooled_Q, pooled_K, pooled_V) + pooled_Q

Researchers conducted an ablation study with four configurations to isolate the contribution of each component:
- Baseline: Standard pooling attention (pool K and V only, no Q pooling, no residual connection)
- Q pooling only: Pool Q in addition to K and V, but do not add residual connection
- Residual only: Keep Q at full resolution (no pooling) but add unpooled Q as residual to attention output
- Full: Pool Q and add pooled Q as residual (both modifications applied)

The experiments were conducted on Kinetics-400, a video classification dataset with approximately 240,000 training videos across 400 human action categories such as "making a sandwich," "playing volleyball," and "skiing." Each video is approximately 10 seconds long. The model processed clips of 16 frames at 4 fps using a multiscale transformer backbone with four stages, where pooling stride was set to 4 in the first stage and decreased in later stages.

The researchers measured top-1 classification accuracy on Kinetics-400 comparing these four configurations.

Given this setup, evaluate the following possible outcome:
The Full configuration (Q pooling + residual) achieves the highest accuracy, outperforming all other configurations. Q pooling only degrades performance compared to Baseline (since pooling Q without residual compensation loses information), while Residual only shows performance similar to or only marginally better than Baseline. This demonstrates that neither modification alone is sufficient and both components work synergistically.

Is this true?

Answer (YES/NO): NO